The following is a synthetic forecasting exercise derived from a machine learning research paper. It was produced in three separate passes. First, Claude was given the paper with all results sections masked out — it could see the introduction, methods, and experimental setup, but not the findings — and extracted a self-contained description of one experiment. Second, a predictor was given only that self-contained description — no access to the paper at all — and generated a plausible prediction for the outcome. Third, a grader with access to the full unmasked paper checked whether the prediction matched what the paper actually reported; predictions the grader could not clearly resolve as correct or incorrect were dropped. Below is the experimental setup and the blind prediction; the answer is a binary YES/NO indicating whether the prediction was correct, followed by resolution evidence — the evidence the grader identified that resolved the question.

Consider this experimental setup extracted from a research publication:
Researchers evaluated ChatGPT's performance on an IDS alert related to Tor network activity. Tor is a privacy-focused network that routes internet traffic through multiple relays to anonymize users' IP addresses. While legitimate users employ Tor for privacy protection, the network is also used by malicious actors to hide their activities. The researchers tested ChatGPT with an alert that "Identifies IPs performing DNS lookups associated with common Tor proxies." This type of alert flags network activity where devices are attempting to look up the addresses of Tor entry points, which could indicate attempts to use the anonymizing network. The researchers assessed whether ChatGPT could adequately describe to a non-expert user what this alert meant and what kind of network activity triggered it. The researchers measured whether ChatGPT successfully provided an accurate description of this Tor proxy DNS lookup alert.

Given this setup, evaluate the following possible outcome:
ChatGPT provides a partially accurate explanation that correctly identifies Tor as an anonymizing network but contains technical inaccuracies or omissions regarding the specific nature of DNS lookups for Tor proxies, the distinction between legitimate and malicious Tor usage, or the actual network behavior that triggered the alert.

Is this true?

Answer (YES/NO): NO